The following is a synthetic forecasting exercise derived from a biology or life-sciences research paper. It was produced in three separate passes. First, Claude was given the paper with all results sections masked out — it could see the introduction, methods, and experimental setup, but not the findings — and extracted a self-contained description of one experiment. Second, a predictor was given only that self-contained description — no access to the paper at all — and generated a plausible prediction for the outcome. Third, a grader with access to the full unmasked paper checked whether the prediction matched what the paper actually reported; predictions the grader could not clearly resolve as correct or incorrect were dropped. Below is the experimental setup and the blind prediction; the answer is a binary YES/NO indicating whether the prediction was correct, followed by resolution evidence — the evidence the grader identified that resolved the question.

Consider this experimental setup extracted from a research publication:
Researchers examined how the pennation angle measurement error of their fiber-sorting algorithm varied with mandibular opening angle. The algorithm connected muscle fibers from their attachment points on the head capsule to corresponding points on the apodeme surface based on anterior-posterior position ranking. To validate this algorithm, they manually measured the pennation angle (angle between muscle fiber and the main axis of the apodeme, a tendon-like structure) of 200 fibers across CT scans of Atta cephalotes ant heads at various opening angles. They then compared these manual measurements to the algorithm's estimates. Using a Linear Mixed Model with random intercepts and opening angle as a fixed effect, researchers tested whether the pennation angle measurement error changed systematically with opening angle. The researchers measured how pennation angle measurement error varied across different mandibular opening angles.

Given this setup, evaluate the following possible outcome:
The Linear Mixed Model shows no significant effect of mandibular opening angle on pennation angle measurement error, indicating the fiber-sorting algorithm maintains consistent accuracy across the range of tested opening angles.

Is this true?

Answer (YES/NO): NO